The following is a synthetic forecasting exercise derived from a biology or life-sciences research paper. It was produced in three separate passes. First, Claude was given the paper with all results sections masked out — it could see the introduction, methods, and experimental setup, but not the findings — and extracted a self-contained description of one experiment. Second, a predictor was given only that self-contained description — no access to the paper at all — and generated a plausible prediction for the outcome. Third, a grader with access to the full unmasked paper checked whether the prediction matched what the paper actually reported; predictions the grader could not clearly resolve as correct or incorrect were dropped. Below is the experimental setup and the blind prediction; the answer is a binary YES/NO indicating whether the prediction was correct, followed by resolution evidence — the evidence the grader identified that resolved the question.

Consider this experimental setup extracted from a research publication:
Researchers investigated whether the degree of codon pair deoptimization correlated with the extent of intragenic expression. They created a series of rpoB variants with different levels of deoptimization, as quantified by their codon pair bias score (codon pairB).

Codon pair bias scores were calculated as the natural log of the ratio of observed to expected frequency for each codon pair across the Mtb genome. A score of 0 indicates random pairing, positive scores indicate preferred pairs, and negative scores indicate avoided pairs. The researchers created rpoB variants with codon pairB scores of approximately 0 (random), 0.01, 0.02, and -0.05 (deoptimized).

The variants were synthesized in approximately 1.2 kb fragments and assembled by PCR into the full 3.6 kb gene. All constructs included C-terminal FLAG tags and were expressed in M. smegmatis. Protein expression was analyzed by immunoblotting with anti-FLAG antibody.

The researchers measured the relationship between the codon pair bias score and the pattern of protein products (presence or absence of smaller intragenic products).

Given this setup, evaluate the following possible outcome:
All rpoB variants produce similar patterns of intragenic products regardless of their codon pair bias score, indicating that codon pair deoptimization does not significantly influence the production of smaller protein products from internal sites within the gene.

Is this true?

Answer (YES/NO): NO